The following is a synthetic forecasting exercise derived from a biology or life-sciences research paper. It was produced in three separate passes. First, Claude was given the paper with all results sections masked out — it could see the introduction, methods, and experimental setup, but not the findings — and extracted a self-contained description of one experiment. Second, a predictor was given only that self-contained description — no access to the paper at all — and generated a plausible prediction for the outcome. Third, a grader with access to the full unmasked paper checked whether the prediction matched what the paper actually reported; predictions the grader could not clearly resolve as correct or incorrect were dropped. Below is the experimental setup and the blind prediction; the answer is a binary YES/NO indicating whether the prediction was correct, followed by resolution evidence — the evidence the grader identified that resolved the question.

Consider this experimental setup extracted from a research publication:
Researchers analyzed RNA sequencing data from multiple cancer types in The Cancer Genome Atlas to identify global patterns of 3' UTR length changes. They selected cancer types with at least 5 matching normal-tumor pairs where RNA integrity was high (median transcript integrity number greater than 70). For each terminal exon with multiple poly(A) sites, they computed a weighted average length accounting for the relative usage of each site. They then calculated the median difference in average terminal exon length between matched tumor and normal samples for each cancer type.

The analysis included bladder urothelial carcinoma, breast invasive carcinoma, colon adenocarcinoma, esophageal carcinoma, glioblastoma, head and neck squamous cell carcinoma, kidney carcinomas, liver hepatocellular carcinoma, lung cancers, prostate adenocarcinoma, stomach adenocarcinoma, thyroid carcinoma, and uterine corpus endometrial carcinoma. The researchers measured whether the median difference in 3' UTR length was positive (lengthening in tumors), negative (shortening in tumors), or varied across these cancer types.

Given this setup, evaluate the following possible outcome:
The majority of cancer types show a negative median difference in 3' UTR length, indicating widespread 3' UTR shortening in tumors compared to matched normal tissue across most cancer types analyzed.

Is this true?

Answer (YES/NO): YES